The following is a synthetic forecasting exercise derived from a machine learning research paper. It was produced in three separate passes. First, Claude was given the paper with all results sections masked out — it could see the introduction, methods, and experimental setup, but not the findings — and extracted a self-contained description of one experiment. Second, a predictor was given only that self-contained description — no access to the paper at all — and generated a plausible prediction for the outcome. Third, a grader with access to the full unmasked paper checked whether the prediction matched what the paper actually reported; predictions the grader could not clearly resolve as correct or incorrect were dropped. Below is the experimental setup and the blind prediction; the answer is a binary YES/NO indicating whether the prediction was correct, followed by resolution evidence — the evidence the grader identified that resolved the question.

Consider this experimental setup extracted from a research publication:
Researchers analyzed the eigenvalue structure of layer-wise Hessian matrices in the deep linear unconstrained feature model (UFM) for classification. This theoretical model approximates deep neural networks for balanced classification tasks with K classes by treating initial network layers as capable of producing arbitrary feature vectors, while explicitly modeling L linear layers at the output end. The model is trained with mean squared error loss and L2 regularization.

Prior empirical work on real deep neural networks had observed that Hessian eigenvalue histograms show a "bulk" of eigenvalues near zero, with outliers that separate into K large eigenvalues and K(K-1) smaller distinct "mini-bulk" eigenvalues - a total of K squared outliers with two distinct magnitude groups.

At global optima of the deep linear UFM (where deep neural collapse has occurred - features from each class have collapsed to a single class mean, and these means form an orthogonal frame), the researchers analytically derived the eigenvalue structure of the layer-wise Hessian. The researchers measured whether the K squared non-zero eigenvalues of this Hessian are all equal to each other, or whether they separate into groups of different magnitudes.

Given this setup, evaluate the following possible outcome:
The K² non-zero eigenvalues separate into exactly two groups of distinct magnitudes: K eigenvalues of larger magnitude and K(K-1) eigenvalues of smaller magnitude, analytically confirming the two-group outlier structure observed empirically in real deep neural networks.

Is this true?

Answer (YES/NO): NO